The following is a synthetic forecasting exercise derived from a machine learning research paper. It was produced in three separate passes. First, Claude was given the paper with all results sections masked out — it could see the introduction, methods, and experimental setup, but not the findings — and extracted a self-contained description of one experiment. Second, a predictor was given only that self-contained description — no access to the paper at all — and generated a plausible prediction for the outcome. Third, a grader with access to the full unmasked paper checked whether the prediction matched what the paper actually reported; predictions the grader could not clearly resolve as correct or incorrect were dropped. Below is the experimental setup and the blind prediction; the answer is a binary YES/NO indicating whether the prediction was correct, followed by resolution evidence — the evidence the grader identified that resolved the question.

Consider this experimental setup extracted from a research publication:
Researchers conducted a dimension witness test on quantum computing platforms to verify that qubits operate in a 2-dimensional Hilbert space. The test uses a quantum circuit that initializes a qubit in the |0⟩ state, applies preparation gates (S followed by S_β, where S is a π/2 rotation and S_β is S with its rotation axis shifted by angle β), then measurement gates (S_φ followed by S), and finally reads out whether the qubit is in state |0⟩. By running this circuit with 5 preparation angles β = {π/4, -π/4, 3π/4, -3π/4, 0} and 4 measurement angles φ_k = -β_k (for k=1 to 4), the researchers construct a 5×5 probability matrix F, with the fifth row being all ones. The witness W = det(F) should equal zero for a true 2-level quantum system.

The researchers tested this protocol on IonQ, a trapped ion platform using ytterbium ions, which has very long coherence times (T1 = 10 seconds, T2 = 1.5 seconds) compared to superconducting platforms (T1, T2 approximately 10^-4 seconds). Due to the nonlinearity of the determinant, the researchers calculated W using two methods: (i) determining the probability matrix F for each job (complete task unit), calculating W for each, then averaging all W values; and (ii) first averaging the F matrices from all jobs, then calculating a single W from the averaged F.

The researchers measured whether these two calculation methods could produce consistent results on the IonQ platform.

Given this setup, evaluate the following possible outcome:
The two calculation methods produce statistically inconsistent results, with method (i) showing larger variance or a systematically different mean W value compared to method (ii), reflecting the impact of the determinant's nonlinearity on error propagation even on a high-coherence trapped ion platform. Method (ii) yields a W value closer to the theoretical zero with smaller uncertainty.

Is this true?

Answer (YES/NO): NO